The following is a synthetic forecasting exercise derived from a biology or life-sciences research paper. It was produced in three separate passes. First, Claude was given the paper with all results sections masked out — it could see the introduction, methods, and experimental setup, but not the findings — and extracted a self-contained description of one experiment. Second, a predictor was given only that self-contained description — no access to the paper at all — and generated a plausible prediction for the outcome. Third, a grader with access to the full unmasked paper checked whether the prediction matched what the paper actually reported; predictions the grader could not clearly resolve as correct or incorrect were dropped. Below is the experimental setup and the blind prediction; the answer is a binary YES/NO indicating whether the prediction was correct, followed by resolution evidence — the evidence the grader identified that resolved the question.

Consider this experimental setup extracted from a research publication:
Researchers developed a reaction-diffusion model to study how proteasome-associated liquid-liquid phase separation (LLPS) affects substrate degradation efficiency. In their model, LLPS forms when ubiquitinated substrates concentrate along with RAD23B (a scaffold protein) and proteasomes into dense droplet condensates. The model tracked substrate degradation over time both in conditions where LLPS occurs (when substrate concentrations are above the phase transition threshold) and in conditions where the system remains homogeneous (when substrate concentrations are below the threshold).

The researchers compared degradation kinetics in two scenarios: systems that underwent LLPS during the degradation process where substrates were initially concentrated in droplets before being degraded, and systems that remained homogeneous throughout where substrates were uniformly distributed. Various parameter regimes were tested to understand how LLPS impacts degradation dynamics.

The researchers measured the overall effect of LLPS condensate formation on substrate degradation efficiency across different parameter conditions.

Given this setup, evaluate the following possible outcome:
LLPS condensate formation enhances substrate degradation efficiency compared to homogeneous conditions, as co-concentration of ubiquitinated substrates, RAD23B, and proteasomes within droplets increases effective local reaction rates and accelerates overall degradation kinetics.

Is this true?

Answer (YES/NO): NO